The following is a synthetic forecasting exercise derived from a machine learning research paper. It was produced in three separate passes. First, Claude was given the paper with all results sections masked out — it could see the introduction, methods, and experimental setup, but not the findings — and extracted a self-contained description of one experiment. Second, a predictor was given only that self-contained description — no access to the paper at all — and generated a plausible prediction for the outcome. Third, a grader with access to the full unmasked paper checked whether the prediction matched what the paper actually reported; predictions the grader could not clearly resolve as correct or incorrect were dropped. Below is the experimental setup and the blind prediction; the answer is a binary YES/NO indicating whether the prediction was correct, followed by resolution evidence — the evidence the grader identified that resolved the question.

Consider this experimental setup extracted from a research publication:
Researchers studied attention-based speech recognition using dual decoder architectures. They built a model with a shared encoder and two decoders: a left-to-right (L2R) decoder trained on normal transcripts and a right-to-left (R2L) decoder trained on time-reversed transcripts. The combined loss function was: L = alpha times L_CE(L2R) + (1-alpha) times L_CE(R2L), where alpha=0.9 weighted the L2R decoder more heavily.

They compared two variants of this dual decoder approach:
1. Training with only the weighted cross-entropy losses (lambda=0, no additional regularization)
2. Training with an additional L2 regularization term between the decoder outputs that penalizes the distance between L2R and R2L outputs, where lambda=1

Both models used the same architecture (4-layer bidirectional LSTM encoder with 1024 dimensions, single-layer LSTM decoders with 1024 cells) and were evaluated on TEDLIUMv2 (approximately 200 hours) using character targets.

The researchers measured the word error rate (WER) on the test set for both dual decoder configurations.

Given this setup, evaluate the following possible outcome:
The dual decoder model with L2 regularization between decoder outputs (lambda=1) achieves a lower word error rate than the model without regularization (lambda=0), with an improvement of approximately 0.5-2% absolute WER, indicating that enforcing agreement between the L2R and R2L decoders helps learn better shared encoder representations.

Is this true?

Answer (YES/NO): YES